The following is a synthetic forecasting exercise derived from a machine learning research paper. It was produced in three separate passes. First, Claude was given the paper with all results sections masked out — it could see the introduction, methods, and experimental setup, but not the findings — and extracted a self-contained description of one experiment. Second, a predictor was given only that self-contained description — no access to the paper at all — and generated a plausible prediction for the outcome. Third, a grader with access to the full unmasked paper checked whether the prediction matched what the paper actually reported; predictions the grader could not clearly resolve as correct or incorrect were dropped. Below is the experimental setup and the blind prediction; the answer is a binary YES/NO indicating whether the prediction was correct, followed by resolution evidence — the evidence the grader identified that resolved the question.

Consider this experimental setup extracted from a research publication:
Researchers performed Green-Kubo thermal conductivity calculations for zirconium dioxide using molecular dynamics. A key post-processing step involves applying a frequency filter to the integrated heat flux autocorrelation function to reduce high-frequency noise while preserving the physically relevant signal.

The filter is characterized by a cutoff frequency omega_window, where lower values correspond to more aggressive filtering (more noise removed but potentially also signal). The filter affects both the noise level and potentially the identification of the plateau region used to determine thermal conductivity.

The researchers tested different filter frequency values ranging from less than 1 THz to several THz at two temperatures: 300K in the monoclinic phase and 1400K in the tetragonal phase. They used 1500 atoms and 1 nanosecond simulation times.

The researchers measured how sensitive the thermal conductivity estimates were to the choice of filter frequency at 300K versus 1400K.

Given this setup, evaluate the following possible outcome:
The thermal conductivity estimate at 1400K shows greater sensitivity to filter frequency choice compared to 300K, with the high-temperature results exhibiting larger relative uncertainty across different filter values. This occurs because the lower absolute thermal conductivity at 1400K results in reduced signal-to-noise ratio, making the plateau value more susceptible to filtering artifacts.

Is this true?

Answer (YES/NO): YES